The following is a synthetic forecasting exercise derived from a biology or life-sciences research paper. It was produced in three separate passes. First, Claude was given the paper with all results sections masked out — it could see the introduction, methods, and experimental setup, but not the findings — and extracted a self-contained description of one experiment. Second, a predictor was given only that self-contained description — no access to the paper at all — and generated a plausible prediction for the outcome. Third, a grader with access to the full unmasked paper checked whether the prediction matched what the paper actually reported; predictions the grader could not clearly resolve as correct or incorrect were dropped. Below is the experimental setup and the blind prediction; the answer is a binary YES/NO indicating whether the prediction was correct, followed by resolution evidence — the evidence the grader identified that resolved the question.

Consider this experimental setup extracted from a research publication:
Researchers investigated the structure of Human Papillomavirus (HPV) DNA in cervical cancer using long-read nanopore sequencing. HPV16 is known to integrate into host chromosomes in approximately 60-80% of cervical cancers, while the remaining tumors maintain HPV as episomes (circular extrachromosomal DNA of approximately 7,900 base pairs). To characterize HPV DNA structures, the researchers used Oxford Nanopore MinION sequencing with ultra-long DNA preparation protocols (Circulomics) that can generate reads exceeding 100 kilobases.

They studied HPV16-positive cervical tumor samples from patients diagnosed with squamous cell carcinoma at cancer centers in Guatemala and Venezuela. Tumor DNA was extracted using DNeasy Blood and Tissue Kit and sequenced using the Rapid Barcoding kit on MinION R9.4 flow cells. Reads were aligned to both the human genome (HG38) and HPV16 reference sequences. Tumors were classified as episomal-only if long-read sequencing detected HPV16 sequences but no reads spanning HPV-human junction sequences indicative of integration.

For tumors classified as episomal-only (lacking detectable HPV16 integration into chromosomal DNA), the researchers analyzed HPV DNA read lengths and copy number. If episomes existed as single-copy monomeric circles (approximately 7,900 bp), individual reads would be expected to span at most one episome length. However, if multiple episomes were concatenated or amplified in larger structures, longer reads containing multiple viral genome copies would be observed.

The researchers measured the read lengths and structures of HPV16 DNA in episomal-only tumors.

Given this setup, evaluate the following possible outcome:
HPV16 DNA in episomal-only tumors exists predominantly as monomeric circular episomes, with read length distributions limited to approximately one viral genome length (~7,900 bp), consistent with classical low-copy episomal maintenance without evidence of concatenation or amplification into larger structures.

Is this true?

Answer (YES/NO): NO